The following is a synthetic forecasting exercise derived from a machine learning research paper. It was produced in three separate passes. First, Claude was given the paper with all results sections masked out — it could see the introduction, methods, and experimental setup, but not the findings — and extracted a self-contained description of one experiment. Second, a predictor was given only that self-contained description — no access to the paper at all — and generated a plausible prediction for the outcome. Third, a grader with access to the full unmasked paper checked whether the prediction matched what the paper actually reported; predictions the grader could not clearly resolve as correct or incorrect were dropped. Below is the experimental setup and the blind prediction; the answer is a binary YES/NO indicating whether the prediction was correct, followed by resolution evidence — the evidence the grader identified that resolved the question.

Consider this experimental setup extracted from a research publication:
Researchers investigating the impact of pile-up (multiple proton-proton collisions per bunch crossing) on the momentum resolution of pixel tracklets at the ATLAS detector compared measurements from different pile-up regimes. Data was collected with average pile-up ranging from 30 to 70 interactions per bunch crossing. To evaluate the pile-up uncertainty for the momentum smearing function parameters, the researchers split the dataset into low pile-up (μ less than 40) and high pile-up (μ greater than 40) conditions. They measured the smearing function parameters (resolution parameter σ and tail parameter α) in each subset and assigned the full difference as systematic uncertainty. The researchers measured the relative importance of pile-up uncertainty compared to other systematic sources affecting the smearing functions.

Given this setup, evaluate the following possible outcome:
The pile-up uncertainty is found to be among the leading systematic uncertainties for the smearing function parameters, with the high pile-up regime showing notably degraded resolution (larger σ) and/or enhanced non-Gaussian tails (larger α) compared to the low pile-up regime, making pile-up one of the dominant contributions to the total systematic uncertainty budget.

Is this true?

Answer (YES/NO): NO